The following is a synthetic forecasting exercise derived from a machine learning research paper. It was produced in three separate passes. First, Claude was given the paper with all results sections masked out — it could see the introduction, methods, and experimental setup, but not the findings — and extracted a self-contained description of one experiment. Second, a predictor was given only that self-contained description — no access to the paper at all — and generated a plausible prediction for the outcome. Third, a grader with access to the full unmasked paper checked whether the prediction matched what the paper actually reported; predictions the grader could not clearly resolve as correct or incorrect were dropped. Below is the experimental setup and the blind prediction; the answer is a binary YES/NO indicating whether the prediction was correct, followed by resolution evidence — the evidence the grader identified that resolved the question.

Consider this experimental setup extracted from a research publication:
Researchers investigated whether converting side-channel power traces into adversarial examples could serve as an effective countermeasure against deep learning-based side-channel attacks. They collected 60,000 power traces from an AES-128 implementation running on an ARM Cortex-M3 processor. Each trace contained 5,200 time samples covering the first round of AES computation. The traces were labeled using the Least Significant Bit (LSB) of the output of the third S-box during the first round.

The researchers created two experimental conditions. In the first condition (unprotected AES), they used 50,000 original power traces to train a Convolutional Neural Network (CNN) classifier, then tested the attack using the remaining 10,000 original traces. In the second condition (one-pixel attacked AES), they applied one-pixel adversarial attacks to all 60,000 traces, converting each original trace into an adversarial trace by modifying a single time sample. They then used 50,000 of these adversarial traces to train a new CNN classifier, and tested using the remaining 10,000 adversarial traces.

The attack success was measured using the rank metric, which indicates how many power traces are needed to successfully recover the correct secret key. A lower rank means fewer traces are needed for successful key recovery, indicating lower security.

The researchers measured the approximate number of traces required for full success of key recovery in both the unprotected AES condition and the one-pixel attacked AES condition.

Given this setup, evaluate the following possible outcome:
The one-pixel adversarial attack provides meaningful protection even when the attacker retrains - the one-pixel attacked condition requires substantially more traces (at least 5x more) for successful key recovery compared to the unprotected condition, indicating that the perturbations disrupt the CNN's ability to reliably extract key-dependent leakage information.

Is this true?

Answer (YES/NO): NO